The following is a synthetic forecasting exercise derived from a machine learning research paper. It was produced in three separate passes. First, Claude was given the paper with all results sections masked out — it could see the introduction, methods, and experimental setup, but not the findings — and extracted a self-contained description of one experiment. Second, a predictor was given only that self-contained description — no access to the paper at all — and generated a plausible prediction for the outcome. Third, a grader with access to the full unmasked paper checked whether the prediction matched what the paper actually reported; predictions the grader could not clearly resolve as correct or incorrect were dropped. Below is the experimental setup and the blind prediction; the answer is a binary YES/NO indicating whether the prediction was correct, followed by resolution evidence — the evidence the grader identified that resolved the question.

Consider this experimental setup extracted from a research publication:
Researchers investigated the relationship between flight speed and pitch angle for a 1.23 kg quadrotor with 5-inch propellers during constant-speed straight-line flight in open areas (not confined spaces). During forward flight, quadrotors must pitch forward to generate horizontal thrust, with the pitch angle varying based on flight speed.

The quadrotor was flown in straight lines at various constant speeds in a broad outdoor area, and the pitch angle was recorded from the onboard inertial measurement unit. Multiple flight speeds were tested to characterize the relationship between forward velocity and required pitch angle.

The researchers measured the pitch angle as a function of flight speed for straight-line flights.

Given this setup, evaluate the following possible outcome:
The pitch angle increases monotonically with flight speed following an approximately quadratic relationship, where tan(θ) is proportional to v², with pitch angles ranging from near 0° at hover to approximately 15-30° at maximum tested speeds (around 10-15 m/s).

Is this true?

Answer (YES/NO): NO